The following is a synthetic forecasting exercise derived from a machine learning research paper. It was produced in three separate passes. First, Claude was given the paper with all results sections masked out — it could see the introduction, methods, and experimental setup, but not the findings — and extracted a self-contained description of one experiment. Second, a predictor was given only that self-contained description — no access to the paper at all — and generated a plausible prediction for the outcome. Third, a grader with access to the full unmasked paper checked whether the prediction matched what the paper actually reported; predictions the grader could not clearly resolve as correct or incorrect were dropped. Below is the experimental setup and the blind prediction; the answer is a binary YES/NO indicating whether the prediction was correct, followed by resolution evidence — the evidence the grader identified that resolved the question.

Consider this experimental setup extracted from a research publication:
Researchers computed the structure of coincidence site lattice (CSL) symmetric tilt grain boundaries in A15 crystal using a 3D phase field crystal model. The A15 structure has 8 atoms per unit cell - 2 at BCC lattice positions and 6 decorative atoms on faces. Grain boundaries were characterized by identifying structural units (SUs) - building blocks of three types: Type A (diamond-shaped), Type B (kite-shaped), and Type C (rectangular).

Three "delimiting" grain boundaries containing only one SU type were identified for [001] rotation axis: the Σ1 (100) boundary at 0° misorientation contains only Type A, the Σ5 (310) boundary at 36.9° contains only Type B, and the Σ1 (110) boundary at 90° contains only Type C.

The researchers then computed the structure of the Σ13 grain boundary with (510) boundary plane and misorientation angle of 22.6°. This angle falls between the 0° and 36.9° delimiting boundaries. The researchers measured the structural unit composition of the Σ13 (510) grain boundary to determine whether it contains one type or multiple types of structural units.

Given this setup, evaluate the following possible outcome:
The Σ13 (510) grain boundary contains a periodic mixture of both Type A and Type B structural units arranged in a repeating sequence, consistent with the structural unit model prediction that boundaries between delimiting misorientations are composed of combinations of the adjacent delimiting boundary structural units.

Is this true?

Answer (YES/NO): YES